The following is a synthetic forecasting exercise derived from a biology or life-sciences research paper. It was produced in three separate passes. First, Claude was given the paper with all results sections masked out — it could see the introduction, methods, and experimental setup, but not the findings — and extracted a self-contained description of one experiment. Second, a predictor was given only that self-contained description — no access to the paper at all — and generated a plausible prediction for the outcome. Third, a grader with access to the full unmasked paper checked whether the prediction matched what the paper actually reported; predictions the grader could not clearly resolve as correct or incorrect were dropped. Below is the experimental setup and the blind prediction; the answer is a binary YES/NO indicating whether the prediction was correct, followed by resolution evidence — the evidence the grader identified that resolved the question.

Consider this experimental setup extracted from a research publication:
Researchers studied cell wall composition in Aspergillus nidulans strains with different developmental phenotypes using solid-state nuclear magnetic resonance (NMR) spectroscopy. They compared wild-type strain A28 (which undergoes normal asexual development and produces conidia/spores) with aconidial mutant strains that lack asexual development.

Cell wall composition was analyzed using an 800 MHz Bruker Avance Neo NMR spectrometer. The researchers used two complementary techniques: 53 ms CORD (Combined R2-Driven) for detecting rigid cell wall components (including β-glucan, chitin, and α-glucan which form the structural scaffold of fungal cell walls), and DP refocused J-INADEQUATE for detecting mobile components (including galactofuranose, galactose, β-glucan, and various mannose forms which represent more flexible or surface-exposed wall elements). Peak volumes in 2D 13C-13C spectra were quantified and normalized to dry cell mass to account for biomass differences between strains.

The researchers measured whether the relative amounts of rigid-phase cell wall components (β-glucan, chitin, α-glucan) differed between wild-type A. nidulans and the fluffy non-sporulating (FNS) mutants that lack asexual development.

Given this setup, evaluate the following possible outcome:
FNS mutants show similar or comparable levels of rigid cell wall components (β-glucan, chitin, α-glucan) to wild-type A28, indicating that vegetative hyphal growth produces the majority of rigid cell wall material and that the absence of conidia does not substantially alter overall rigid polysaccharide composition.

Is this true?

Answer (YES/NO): YES